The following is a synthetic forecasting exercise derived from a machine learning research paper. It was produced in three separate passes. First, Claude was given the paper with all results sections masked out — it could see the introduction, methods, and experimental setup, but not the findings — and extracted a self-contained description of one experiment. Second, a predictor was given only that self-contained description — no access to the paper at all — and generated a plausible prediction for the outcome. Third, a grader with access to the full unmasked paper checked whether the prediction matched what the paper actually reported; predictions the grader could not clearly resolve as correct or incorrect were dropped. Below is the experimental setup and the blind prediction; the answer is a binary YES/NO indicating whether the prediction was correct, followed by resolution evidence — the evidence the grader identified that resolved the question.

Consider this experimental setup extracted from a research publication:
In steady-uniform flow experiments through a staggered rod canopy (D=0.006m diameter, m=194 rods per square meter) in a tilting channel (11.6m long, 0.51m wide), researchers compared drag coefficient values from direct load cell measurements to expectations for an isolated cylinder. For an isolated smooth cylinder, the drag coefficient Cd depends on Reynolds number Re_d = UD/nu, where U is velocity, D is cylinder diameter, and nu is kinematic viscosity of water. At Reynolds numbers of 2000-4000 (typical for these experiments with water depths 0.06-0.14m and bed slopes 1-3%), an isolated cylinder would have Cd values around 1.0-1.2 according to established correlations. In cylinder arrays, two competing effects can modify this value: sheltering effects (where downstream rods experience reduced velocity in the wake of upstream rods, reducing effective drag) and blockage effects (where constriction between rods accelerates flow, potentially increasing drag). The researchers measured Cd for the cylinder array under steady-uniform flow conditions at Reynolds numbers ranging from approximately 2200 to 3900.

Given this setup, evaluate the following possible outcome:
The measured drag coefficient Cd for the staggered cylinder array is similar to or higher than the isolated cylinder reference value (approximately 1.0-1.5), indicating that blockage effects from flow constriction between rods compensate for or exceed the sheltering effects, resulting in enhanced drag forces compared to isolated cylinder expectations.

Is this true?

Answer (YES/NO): NO